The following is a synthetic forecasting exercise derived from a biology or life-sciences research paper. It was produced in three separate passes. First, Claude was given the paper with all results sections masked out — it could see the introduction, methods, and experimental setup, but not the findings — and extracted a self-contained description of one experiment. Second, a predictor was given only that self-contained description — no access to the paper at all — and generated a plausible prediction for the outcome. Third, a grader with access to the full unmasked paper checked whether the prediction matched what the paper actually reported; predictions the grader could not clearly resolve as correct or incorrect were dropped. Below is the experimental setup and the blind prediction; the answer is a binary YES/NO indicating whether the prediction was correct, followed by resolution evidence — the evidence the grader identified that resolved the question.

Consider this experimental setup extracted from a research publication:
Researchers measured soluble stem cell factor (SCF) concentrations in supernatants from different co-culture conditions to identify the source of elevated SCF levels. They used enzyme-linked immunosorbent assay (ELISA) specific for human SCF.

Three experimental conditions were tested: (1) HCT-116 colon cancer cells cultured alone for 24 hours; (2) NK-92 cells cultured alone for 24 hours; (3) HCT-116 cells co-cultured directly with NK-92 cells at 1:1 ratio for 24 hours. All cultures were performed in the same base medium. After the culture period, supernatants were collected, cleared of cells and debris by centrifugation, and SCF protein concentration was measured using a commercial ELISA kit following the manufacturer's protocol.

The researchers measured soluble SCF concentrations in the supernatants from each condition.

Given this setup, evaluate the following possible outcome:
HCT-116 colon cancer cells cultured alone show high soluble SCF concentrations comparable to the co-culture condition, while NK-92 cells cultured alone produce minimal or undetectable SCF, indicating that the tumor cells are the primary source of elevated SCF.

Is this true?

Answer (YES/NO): NO